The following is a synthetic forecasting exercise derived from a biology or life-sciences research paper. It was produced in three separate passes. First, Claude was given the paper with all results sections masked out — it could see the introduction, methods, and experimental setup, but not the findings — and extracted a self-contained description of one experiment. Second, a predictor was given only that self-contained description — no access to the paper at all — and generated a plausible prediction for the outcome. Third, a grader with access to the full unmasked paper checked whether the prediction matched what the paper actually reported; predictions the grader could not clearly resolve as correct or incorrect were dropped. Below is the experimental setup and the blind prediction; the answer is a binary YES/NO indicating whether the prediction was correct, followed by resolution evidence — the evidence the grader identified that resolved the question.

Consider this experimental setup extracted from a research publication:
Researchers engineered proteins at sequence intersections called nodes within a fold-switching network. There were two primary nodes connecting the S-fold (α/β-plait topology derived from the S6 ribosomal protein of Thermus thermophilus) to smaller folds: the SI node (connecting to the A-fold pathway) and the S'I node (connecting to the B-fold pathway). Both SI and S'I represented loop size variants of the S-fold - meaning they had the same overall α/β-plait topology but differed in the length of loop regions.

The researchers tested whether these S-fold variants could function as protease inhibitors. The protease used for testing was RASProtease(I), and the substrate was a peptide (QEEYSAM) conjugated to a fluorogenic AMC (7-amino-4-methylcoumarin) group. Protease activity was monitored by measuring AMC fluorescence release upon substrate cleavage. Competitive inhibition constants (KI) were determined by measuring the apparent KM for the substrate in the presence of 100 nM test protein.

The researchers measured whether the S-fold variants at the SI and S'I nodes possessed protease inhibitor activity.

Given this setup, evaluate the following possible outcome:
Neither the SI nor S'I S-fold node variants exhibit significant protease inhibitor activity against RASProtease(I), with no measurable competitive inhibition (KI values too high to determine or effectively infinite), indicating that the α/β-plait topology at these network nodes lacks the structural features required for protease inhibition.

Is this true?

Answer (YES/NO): NO